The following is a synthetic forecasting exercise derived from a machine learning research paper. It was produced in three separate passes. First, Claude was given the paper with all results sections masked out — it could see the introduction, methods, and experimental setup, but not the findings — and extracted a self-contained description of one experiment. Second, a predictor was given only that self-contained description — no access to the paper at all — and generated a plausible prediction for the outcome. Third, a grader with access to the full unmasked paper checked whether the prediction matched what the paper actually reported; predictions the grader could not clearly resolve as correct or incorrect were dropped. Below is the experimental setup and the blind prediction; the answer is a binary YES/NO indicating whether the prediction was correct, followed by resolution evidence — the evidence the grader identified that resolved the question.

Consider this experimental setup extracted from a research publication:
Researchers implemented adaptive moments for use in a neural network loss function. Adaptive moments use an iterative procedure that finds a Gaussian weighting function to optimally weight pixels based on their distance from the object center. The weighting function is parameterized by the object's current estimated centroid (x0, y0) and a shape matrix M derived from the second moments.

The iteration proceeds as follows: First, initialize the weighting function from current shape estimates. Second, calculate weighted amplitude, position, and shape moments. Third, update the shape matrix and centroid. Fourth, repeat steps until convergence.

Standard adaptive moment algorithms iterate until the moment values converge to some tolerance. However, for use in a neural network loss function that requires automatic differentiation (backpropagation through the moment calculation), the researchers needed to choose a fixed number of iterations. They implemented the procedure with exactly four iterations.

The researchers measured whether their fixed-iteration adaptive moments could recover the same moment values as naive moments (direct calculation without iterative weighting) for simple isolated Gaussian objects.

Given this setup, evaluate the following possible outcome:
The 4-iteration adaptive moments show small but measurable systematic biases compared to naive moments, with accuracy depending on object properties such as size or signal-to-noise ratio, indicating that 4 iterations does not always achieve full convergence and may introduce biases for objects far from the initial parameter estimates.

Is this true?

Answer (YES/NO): NO